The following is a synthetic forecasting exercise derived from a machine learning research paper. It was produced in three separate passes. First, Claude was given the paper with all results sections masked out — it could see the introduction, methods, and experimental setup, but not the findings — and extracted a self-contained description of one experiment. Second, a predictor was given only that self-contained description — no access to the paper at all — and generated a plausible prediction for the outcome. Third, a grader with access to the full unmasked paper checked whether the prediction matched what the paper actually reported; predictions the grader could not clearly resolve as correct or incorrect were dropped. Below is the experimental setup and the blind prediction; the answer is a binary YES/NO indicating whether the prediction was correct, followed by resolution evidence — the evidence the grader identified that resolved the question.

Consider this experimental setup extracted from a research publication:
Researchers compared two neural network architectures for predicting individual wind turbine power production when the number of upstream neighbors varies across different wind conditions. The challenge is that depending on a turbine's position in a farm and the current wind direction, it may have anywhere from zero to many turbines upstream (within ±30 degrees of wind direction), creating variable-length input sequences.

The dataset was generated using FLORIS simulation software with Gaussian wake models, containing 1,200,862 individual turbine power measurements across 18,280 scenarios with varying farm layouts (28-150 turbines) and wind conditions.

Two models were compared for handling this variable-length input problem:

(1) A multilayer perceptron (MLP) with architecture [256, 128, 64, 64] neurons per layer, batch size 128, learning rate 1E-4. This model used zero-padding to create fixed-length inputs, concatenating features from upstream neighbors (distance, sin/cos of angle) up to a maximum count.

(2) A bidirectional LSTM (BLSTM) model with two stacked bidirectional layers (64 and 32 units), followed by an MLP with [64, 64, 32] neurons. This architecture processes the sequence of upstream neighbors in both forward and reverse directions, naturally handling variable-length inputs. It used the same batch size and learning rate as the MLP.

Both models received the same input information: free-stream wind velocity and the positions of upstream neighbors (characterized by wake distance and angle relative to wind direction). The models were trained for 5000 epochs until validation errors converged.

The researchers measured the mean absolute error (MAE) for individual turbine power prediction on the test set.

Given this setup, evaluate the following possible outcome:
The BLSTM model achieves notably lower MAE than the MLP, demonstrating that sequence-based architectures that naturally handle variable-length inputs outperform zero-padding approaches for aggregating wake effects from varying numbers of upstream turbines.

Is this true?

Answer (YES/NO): NO